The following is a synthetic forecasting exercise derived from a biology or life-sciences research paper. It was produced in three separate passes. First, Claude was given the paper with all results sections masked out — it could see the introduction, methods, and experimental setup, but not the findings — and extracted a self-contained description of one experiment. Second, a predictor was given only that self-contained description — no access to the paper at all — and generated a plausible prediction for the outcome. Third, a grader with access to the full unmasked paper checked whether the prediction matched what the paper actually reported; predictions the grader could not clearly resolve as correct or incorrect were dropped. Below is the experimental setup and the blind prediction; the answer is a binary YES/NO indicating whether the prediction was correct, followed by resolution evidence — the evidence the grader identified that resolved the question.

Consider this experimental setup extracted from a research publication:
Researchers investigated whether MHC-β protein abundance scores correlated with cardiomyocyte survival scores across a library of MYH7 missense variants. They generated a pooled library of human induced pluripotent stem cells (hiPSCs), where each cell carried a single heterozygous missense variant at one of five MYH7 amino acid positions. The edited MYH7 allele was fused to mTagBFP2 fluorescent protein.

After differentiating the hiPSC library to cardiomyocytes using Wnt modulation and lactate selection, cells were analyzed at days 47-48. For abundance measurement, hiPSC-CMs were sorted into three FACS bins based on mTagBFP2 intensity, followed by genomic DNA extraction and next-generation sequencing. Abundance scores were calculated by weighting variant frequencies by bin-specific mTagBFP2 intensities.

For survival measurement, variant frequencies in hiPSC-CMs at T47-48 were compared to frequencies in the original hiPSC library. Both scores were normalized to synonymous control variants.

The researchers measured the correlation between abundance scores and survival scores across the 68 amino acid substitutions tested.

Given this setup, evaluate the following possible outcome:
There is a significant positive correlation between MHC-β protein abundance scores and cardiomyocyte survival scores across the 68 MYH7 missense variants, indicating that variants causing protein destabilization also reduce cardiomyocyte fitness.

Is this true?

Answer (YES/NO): NO